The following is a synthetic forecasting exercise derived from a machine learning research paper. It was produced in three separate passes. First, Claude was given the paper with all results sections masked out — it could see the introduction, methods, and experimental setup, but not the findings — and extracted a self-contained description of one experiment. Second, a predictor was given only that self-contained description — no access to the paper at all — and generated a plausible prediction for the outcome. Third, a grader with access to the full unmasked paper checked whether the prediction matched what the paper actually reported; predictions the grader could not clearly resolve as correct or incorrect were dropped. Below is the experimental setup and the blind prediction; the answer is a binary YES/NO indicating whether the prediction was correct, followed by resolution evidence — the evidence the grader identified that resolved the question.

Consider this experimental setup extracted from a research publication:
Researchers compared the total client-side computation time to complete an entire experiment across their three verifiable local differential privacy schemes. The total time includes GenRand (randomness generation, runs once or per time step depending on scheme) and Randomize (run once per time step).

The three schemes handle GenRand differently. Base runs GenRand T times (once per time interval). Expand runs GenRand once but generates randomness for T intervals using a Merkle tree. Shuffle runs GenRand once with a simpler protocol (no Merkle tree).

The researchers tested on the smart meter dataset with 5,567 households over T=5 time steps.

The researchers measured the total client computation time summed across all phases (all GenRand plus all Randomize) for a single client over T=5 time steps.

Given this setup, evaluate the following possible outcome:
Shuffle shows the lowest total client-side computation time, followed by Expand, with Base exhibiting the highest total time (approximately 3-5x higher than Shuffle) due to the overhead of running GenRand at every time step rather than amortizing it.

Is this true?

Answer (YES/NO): NO